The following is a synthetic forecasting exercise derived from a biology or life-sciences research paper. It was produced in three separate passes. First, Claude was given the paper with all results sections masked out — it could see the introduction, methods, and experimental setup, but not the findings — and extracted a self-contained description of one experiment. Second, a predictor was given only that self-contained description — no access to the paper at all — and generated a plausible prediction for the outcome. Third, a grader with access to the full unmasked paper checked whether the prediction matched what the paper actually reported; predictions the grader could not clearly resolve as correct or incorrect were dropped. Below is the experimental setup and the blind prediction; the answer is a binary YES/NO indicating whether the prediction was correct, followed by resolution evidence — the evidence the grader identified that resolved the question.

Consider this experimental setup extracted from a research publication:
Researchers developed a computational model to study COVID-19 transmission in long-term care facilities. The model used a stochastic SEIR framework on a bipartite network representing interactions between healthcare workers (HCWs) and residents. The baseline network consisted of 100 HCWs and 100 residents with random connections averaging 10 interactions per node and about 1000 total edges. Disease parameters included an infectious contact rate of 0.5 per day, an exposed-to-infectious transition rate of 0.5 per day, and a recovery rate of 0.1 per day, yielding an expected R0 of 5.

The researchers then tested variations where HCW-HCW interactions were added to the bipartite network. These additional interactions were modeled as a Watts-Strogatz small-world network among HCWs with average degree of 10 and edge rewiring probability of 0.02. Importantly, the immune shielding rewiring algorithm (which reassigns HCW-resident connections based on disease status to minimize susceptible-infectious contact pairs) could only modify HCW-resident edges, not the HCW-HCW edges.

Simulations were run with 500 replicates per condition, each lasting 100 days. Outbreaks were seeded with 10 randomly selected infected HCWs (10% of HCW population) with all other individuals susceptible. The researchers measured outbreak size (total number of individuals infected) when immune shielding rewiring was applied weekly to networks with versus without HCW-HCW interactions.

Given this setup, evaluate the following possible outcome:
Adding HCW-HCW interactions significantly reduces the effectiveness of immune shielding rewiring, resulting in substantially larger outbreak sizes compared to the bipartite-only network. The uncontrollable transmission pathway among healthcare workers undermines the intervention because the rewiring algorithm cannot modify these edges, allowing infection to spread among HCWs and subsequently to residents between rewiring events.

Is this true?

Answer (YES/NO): YES